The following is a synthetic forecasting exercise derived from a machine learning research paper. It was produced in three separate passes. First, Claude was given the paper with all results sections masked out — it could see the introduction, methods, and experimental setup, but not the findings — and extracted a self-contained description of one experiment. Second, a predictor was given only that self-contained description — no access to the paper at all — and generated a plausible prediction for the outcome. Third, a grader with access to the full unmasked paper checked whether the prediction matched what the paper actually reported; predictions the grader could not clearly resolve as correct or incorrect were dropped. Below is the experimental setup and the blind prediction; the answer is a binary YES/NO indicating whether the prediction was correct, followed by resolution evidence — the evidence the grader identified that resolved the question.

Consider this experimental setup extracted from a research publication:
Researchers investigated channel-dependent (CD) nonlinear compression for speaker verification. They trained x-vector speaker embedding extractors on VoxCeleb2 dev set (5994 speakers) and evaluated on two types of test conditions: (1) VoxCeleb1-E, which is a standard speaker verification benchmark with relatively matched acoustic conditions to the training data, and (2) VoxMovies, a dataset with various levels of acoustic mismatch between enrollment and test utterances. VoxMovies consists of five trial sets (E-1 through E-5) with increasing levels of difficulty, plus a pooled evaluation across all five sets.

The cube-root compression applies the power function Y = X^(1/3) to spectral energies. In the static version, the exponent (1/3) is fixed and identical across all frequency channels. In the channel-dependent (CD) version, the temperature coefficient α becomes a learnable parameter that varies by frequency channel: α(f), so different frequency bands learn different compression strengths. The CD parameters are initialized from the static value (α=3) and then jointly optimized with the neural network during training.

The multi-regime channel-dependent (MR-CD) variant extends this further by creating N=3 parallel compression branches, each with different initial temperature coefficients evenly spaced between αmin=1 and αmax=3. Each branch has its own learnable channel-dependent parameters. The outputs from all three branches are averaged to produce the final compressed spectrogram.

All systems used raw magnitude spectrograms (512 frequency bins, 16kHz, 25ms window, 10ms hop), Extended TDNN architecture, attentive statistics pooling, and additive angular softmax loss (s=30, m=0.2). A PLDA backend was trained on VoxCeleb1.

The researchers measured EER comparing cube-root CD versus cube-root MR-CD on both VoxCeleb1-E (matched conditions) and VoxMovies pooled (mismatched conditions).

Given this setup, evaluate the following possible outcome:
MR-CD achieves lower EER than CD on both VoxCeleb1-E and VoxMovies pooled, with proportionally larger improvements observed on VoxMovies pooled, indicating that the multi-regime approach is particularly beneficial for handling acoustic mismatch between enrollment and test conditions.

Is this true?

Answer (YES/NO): NO